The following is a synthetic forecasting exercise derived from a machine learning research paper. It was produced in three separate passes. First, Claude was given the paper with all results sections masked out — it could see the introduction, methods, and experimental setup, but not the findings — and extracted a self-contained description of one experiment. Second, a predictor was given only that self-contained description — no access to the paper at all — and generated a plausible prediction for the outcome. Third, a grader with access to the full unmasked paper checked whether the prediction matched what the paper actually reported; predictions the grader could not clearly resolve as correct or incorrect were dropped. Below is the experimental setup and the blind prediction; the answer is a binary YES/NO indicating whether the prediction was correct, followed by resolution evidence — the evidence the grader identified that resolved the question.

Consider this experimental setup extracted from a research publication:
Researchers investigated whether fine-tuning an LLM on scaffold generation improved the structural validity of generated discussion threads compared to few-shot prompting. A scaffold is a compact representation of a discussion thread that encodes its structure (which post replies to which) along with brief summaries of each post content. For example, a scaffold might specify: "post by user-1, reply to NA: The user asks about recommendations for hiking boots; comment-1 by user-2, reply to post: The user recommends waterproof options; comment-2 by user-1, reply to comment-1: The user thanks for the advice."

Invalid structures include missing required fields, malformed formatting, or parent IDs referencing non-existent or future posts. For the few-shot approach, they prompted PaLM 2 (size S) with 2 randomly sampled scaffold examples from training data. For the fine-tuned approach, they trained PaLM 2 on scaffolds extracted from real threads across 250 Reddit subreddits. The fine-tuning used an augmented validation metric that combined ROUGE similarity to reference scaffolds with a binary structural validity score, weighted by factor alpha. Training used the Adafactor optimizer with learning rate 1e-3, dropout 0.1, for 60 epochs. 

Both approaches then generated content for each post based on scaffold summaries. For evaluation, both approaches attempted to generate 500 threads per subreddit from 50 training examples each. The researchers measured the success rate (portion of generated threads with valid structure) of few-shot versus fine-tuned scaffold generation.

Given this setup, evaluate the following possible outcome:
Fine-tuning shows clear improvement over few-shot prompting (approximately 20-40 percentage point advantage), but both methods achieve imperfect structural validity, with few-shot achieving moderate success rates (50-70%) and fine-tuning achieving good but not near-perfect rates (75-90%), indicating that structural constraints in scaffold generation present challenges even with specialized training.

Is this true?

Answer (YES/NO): NO